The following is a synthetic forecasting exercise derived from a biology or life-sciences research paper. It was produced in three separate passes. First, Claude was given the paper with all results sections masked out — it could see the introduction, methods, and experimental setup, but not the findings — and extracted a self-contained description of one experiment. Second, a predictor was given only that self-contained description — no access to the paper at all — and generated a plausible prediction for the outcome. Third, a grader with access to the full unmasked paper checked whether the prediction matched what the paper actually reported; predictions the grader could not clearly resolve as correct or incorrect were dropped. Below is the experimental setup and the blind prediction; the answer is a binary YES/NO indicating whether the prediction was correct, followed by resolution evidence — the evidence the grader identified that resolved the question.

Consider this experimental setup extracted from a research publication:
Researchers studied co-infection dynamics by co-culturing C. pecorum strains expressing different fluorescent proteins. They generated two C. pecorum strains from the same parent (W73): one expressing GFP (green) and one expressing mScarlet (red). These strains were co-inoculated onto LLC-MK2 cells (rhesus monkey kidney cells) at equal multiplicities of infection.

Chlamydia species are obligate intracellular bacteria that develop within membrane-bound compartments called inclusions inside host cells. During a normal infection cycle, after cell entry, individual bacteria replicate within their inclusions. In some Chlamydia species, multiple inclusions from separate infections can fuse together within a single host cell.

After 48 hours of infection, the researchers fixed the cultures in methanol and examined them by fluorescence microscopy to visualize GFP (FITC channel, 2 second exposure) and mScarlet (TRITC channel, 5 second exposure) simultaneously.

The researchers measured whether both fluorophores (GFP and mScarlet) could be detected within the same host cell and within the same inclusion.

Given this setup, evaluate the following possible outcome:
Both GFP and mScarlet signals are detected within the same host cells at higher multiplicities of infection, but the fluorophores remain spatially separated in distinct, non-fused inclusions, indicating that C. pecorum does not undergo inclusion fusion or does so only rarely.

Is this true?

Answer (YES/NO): NO